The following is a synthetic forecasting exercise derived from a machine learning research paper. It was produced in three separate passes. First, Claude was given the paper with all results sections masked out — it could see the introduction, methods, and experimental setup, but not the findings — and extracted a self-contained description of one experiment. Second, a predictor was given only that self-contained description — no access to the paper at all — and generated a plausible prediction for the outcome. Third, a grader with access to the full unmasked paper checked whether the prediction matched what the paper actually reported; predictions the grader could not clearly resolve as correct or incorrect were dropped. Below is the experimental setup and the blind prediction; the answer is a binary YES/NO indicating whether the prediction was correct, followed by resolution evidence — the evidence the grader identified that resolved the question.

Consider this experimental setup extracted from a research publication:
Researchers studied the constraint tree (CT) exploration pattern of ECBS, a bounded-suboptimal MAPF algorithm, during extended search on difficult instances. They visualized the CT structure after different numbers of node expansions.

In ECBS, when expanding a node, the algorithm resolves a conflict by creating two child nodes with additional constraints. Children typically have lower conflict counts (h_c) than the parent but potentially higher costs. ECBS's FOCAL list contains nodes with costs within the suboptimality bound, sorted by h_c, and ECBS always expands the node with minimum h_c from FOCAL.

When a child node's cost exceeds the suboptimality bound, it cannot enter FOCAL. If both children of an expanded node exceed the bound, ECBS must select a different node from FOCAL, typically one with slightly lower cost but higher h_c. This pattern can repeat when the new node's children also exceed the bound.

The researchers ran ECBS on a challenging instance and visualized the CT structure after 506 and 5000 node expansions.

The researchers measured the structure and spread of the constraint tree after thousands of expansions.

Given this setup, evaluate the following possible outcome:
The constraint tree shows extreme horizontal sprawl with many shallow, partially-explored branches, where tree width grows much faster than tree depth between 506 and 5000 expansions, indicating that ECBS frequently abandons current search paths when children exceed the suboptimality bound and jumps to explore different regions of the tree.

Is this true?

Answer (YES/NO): NO